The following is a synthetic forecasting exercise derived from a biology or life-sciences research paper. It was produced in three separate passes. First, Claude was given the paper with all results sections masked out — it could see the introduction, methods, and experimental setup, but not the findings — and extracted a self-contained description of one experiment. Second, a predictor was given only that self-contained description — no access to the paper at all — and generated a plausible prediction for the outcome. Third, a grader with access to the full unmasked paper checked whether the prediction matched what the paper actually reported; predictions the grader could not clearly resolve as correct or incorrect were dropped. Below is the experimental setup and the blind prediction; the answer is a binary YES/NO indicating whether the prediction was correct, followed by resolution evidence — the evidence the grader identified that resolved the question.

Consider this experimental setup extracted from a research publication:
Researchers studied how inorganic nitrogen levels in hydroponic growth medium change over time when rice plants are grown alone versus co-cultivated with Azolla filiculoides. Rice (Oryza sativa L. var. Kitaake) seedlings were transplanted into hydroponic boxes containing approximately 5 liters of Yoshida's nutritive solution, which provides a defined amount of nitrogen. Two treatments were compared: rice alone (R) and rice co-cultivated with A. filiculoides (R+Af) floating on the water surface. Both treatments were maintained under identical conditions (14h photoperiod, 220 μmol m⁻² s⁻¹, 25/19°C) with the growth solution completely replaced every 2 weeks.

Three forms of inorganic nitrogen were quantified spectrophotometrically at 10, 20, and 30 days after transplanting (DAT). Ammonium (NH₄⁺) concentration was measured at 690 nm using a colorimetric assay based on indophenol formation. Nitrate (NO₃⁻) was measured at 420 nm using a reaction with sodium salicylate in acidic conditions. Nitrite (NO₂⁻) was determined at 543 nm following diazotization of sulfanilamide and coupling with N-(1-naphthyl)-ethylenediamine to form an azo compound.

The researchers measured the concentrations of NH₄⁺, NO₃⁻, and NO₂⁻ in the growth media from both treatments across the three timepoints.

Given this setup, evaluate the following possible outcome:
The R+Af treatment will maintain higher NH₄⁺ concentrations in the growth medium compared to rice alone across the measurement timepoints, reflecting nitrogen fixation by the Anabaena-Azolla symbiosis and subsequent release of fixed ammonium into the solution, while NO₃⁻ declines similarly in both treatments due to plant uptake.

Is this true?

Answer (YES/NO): NO